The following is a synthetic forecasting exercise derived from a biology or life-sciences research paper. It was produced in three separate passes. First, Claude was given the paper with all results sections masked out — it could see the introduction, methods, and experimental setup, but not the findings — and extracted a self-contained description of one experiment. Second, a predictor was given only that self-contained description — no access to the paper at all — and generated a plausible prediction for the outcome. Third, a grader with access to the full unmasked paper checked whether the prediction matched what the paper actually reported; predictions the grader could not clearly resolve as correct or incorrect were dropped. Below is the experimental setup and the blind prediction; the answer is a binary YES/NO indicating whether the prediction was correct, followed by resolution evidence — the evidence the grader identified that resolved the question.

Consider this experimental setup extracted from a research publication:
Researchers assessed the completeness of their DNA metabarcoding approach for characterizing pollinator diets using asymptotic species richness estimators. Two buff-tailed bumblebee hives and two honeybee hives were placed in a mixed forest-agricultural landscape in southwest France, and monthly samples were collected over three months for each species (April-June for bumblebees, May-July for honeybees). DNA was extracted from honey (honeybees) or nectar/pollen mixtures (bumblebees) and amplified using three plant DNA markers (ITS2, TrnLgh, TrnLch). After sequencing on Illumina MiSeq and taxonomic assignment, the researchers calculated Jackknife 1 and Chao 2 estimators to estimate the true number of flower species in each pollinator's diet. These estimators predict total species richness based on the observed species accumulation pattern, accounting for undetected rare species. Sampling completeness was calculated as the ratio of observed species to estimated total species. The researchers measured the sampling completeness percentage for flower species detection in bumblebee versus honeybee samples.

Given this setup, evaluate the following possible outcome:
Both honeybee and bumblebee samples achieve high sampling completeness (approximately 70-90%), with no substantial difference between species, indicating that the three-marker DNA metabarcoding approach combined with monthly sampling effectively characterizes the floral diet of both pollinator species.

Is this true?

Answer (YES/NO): NO